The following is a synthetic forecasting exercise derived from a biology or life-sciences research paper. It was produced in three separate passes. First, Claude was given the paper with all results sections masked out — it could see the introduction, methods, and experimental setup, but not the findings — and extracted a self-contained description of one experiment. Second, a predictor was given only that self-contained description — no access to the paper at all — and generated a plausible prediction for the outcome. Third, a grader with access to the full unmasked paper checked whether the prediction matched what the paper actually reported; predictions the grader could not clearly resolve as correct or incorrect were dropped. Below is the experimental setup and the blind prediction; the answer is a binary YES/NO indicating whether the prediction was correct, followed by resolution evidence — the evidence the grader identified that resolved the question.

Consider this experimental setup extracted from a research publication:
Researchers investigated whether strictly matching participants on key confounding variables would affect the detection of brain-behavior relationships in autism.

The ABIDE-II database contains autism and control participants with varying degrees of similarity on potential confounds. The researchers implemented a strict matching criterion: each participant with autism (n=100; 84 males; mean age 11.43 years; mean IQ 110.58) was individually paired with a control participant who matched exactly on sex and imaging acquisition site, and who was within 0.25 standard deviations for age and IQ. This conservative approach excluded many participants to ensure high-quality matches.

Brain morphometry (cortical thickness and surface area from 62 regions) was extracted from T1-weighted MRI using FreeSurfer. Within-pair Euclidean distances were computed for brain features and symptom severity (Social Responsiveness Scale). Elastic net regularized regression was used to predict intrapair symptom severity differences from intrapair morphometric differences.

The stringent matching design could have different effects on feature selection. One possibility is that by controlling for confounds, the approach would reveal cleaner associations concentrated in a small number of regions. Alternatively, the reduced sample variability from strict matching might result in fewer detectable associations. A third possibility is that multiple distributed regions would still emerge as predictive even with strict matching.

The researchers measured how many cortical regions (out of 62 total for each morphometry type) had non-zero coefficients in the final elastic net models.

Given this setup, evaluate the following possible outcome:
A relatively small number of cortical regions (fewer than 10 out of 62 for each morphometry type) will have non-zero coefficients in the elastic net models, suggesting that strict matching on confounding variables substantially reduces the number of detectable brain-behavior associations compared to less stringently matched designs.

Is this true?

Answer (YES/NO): NO